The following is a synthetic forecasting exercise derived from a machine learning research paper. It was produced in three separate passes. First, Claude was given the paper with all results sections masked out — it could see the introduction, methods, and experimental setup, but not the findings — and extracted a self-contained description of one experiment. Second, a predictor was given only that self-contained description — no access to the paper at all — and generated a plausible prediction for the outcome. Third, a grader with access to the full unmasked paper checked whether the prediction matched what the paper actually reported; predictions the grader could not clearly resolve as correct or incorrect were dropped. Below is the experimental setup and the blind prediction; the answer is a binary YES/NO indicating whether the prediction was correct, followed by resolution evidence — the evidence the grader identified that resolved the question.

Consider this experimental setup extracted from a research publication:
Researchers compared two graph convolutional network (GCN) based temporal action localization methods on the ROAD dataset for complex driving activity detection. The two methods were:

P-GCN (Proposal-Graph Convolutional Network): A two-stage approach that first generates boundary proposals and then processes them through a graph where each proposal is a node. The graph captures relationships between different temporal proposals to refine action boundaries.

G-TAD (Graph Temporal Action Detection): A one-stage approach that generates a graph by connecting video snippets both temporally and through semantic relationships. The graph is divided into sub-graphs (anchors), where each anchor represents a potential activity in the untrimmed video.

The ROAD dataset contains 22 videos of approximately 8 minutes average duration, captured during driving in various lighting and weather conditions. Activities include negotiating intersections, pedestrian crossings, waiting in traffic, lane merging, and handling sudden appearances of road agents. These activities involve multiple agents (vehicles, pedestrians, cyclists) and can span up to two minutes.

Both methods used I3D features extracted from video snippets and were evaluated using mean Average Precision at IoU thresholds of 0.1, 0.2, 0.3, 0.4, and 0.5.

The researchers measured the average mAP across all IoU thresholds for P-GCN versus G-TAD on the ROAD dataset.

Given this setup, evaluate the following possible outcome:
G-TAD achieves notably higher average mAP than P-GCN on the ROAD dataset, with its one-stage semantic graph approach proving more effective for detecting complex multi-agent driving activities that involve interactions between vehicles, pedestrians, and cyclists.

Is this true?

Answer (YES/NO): YES